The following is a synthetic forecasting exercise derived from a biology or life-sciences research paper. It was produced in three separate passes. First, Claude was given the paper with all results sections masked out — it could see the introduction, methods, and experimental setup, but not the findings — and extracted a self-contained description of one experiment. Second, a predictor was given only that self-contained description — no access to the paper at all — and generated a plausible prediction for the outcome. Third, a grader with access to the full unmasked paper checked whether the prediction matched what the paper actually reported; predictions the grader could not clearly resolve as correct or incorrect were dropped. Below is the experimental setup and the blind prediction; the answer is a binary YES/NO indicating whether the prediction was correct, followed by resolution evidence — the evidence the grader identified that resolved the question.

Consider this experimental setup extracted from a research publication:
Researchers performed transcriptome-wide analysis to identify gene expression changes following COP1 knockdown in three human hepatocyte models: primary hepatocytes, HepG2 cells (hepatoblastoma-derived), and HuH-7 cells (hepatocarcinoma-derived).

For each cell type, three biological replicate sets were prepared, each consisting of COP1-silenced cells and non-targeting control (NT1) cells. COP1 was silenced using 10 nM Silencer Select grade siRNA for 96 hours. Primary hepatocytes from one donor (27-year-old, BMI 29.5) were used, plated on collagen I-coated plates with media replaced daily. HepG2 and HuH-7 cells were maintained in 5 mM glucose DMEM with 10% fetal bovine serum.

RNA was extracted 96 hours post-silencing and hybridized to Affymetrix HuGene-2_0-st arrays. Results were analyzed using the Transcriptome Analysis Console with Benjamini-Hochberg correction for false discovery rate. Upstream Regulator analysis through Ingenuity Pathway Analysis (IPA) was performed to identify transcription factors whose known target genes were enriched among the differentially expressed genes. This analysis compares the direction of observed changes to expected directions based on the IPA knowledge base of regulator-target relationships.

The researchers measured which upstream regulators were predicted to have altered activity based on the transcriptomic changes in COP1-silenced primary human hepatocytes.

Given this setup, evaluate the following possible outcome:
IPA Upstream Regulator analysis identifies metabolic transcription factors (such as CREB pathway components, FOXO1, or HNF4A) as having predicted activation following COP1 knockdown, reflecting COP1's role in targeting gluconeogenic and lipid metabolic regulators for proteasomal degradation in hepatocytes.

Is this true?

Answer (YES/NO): NO